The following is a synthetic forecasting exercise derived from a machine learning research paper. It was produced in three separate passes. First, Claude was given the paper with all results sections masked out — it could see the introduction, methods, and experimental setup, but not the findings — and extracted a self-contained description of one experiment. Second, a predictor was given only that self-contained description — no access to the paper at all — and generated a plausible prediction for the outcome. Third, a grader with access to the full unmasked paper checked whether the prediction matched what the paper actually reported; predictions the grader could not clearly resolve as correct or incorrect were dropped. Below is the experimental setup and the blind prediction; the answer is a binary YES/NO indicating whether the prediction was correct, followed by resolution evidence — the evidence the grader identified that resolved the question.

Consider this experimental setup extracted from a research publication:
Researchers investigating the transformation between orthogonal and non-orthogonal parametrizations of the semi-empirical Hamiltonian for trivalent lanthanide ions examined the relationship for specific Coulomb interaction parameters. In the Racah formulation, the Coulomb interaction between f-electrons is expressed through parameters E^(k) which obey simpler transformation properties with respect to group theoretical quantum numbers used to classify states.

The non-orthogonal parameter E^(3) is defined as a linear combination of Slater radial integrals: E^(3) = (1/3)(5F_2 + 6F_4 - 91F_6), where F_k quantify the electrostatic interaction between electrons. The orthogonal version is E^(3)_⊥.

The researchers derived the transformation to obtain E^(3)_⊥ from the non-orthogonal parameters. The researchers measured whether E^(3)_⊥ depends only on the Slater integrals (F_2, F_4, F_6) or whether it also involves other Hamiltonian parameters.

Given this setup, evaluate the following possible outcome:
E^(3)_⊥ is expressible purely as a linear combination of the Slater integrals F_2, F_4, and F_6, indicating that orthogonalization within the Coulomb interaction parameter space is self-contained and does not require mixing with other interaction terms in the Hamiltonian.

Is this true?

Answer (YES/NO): NO